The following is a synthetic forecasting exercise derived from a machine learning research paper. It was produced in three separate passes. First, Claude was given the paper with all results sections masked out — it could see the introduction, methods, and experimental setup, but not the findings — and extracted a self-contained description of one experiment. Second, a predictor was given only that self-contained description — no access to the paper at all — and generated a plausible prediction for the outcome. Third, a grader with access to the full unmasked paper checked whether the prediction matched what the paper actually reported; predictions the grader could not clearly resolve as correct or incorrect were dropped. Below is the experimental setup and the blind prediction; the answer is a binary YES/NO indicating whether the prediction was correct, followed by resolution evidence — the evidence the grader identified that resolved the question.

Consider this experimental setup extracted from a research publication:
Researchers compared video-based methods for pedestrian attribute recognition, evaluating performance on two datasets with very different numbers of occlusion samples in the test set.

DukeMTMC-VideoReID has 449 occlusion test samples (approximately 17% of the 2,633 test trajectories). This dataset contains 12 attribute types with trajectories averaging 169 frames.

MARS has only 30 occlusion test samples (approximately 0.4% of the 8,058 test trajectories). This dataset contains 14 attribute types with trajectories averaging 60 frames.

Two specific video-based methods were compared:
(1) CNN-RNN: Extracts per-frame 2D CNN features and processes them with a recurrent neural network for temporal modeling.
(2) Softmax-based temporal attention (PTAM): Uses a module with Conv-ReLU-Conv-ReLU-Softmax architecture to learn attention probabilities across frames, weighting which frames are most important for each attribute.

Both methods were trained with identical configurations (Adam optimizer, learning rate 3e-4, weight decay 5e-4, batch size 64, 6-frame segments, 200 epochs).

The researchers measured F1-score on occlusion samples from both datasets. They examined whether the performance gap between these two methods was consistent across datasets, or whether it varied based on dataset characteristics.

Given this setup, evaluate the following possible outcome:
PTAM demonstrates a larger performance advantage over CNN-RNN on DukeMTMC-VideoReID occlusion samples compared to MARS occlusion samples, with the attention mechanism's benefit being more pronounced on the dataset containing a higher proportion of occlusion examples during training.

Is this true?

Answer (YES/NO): NO